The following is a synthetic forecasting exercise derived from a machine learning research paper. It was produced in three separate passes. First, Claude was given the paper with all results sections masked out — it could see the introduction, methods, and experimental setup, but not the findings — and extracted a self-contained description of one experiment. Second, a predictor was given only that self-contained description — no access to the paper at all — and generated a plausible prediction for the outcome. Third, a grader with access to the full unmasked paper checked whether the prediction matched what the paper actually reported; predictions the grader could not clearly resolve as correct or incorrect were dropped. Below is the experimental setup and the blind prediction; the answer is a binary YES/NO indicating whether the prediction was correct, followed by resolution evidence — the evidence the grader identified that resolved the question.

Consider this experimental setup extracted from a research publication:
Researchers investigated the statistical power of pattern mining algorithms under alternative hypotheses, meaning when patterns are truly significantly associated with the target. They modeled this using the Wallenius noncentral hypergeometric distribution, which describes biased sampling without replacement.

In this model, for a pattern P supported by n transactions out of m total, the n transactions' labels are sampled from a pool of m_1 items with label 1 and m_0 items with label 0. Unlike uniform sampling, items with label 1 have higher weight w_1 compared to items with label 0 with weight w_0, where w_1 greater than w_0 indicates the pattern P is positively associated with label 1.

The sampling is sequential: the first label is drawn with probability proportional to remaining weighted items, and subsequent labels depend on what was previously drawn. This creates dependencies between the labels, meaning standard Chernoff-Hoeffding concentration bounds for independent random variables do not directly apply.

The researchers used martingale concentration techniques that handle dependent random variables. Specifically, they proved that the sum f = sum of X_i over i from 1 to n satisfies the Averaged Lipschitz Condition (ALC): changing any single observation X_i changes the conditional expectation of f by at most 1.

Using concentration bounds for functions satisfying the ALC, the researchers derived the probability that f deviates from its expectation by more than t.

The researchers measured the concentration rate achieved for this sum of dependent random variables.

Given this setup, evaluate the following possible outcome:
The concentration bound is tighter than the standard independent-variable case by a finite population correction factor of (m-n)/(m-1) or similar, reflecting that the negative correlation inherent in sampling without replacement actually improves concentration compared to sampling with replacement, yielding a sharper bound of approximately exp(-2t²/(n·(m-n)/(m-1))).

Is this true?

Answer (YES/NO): NO